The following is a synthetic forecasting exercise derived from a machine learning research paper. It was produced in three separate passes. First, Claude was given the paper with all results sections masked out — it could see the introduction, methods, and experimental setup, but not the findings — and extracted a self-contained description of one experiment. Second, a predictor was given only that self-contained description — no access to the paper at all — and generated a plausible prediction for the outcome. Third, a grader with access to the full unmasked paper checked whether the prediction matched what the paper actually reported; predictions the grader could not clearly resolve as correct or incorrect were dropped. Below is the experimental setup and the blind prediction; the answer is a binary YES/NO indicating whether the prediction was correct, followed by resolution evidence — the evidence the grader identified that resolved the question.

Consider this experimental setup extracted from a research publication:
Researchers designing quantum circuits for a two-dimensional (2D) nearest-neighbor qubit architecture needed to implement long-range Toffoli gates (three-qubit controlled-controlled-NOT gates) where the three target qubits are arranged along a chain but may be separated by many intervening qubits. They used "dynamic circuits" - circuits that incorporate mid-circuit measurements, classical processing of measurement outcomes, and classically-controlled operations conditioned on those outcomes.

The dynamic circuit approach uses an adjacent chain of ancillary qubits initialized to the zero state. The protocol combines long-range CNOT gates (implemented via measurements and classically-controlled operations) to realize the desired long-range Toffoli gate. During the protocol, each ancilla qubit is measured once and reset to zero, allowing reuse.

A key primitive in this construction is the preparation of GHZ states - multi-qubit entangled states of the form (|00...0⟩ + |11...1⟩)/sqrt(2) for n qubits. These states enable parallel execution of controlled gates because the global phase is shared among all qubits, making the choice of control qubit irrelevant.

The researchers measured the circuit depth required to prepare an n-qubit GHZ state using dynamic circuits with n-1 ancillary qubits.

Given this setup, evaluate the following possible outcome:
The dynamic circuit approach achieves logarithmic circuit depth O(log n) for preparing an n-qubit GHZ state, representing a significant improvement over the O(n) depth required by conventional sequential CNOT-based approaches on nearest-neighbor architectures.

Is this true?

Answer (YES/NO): NO